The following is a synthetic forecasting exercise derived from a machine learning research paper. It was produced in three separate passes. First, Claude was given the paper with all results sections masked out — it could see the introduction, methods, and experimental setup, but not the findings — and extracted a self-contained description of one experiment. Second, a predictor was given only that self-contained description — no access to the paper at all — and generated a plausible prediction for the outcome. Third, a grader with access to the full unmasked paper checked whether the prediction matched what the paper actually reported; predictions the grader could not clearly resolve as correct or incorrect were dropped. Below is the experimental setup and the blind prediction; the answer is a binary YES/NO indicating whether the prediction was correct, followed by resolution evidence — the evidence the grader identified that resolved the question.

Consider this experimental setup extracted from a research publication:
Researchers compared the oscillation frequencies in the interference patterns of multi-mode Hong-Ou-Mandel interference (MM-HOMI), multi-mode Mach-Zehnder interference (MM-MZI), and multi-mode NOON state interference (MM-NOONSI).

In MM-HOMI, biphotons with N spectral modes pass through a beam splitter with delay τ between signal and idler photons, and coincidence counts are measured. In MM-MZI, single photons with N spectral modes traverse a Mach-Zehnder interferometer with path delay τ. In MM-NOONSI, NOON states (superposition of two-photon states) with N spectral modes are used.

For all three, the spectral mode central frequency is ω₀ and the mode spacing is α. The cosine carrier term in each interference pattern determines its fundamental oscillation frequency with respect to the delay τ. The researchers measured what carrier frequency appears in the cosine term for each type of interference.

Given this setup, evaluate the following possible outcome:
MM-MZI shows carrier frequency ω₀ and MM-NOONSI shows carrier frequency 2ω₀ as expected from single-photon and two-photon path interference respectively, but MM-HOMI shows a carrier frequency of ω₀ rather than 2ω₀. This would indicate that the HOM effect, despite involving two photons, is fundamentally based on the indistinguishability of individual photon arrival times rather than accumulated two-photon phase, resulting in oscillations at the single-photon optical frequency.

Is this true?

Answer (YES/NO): NO